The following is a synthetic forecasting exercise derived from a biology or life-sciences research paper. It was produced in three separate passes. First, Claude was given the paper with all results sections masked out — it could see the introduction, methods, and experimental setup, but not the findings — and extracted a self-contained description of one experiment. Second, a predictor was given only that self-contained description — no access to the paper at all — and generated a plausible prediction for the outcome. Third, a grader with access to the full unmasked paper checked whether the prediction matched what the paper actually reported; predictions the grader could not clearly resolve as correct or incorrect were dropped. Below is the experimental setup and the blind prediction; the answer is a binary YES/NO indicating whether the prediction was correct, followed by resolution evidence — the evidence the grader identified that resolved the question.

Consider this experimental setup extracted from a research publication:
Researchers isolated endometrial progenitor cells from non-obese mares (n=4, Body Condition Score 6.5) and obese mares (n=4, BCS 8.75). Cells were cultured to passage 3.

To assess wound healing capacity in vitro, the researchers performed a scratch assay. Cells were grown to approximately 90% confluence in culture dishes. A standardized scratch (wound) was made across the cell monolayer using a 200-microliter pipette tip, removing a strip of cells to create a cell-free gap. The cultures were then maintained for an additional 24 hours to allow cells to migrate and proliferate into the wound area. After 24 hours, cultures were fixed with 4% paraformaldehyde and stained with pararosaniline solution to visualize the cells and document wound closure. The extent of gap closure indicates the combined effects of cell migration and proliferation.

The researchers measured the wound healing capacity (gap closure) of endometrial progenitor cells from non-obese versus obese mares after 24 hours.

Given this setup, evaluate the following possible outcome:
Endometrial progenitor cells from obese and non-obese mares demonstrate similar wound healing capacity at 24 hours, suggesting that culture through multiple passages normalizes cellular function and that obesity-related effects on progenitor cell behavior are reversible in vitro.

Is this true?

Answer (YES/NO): NO